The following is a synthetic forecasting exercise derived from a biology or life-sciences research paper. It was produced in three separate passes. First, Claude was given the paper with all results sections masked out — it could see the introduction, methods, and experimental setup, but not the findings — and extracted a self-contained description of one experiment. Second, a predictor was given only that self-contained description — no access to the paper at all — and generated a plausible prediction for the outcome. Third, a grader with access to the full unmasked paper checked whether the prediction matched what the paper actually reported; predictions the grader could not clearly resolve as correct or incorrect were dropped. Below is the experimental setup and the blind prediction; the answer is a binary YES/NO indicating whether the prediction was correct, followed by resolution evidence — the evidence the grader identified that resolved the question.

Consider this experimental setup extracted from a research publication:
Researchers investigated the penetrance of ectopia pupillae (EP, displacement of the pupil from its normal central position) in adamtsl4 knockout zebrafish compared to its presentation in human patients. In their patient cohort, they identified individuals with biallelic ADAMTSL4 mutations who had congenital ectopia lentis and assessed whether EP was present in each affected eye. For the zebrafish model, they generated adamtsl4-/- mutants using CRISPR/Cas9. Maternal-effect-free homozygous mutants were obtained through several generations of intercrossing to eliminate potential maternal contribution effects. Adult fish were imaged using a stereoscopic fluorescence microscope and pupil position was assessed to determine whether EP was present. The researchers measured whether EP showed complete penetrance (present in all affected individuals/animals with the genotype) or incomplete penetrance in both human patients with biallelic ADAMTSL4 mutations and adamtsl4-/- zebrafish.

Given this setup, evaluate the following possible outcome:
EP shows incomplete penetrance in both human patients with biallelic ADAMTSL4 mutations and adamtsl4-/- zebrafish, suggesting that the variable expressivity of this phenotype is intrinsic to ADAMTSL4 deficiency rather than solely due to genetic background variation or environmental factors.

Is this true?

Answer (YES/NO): NO